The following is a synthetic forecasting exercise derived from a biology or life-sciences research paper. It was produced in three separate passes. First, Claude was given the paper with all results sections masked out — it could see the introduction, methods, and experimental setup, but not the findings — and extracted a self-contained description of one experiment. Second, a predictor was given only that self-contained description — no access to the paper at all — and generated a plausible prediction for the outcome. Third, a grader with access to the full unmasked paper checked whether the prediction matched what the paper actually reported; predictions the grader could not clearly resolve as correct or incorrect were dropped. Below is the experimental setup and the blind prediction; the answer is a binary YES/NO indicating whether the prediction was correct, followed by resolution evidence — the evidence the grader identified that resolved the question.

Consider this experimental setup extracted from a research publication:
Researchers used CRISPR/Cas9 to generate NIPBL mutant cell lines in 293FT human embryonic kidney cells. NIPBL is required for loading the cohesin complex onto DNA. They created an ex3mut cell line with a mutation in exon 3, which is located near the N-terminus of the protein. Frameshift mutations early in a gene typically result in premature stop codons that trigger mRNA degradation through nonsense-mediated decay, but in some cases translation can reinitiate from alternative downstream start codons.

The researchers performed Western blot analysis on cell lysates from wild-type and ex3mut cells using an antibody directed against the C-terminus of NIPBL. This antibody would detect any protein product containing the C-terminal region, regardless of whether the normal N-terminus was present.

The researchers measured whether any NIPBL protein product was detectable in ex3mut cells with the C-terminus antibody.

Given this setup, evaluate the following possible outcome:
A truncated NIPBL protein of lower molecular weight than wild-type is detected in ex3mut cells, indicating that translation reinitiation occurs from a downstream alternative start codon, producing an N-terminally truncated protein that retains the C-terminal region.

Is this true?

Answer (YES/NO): YES